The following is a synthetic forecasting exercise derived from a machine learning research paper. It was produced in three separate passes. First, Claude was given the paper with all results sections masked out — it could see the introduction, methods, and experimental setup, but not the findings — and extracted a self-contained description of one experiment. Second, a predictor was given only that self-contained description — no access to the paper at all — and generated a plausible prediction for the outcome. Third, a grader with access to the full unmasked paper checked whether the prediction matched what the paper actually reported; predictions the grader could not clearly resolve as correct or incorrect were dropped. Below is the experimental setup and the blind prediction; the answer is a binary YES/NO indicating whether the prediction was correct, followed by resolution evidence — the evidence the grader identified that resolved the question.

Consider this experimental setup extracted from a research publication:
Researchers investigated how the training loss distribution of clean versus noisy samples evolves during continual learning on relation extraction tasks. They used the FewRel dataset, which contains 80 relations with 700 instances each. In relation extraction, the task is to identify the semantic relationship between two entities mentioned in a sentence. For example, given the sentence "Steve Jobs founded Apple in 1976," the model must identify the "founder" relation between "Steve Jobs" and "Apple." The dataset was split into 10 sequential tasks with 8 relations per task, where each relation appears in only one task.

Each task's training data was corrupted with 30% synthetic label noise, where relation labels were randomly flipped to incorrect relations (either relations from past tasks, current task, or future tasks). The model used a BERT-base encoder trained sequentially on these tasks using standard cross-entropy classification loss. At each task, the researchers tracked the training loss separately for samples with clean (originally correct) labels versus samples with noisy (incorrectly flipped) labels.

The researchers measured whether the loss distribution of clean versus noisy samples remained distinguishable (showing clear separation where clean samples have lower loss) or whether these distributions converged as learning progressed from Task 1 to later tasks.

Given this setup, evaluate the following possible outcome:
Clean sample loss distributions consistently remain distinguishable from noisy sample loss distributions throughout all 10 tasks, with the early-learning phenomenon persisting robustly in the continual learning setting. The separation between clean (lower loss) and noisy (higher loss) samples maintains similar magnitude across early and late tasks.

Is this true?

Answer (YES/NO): NO